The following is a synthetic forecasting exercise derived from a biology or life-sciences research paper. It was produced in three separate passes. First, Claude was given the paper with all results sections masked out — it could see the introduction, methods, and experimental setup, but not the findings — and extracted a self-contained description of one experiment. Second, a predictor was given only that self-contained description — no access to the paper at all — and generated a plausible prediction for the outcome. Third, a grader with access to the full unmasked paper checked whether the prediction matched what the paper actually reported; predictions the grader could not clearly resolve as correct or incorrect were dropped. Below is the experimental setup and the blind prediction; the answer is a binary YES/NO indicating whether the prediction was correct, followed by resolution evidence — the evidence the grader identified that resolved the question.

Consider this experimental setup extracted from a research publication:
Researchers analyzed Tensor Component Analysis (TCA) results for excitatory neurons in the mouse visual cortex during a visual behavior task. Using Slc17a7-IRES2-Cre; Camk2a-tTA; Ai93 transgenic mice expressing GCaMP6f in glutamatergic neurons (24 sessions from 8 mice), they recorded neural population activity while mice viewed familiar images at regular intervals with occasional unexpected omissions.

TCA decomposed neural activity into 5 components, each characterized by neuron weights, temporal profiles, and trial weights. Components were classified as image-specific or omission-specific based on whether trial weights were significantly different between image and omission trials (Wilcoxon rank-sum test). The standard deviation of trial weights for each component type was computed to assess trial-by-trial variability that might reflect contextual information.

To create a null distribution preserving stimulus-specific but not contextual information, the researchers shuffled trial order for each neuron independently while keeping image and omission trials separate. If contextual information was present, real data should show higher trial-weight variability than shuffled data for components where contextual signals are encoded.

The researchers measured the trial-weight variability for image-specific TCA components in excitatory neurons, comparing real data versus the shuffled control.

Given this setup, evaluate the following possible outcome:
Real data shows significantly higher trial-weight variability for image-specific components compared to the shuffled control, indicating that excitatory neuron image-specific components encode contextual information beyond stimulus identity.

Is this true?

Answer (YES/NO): NO